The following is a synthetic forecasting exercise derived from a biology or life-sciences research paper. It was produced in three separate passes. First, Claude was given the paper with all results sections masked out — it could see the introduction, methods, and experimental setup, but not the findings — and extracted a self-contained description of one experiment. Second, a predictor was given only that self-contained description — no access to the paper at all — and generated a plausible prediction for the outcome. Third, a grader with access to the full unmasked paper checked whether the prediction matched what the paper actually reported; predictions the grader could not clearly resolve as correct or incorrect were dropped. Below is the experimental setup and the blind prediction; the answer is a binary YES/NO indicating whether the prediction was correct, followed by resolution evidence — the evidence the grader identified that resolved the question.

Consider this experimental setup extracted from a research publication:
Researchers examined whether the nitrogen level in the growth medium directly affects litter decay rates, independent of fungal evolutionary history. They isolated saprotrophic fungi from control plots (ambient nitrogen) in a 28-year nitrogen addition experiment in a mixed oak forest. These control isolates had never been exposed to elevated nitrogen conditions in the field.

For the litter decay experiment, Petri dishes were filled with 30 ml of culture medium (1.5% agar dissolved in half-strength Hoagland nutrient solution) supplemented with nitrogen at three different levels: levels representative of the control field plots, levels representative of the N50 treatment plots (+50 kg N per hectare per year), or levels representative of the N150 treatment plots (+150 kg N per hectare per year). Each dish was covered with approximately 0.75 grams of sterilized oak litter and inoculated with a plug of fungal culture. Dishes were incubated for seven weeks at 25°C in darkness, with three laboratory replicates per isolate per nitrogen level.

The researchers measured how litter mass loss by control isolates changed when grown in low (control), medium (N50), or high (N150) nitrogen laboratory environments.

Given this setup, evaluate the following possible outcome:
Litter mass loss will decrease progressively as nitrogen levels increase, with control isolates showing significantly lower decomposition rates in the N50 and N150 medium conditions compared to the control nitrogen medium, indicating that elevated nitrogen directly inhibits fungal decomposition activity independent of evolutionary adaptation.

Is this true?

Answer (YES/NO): NO